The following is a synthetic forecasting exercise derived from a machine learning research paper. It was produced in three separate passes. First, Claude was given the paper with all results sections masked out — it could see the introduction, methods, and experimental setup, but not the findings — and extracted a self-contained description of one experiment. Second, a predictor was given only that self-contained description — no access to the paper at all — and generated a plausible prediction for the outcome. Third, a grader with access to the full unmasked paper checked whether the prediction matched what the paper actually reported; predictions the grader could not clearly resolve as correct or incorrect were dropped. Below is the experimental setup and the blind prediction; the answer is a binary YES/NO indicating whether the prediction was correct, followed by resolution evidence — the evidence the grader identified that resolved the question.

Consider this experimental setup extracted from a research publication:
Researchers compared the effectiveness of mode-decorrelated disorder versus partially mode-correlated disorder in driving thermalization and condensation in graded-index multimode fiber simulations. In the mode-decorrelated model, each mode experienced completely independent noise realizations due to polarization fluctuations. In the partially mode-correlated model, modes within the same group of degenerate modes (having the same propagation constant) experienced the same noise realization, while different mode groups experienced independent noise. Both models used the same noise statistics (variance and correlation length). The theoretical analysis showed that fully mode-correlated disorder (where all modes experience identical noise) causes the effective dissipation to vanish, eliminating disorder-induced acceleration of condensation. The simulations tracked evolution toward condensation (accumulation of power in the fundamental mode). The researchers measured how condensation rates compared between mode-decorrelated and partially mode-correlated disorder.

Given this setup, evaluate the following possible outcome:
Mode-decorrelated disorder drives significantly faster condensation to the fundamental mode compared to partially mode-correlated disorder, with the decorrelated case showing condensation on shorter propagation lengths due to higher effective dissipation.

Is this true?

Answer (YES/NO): NO